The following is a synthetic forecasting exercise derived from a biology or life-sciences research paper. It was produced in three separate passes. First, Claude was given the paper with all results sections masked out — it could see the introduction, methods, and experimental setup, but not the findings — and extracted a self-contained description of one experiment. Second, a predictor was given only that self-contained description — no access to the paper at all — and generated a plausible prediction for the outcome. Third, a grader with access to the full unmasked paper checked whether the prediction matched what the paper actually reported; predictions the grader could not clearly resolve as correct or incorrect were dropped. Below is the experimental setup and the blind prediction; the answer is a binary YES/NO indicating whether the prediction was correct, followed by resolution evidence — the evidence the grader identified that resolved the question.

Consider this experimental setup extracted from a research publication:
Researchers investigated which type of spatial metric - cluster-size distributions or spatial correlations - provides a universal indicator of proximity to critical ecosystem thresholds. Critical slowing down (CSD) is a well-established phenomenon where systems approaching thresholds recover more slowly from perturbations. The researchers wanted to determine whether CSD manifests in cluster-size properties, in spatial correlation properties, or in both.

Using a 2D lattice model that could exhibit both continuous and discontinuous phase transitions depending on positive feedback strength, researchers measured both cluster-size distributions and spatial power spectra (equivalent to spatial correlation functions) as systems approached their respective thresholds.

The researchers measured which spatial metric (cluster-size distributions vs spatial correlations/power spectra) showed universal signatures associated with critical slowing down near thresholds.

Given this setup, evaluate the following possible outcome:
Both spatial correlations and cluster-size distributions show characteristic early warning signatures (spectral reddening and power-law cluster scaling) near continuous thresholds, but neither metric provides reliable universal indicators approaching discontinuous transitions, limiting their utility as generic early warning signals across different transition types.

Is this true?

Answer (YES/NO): NO